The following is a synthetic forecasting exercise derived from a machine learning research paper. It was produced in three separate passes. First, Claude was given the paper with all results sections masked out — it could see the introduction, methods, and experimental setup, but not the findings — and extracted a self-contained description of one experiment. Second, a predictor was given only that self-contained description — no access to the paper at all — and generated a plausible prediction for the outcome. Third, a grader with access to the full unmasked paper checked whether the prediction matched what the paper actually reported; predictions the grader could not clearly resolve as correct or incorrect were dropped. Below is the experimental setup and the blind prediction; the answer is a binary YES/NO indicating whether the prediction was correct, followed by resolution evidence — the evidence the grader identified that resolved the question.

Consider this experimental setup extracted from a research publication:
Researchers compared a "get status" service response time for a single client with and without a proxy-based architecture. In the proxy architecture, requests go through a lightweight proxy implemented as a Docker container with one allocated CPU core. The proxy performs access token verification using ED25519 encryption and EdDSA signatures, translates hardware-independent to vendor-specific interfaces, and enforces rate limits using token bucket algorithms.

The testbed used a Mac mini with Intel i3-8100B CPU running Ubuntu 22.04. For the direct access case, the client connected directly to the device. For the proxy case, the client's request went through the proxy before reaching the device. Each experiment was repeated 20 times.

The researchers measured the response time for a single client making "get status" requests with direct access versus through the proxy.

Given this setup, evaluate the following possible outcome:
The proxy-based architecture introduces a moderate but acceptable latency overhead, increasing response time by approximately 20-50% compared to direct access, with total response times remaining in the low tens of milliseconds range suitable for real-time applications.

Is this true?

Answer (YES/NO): NO